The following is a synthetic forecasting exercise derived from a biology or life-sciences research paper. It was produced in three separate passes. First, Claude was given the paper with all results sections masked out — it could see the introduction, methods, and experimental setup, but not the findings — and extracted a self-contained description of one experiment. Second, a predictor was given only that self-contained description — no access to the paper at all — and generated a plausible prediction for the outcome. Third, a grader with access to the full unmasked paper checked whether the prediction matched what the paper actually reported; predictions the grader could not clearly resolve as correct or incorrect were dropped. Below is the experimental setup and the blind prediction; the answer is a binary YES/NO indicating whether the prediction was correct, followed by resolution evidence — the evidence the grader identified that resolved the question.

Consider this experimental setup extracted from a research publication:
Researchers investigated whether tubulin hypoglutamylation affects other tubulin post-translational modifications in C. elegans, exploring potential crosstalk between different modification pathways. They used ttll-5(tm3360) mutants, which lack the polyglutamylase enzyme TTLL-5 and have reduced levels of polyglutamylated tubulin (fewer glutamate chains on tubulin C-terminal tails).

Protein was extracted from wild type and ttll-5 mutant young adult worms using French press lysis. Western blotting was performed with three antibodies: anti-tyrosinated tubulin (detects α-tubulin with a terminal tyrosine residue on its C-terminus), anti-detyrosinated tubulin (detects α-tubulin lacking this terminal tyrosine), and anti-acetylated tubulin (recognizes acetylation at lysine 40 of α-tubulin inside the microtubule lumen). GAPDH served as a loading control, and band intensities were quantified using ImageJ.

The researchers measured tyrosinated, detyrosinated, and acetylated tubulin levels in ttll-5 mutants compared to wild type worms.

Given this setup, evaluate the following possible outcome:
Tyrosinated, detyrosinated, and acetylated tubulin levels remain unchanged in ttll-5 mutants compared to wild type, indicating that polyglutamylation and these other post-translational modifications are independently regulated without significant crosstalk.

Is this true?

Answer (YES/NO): NO